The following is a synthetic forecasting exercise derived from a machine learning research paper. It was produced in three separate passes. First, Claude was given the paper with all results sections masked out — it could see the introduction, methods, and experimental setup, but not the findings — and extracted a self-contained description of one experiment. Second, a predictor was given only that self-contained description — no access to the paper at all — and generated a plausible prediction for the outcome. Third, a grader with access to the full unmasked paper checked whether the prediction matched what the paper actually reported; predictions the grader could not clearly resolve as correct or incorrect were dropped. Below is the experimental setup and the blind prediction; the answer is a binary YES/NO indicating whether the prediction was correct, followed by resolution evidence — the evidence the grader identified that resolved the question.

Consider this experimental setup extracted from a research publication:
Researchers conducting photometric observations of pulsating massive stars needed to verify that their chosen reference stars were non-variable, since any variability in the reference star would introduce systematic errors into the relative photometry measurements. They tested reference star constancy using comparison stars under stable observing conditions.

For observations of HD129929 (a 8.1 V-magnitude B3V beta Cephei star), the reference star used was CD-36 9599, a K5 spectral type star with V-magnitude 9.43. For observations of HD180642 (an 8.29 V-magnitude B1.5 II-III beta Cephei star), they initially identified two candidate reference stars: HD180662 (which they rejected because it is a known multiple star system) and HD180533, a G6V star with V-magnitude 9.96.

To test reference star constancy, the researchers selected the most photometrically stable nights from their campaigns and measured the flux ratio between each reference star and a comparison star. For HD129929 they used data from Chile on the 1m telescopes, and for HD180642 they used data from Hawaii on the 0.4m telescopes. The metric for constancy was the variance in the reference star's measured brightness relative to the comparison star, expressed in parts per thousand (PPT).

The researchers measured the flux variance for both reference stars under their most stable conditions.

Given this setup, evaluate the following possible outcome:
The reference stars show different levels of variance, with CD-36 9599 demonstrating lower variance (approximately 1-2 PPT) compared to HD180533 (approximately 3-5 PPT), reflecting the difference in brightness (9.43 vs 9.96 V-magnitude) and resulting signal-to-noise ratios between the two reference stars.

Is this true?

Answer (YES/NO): NO